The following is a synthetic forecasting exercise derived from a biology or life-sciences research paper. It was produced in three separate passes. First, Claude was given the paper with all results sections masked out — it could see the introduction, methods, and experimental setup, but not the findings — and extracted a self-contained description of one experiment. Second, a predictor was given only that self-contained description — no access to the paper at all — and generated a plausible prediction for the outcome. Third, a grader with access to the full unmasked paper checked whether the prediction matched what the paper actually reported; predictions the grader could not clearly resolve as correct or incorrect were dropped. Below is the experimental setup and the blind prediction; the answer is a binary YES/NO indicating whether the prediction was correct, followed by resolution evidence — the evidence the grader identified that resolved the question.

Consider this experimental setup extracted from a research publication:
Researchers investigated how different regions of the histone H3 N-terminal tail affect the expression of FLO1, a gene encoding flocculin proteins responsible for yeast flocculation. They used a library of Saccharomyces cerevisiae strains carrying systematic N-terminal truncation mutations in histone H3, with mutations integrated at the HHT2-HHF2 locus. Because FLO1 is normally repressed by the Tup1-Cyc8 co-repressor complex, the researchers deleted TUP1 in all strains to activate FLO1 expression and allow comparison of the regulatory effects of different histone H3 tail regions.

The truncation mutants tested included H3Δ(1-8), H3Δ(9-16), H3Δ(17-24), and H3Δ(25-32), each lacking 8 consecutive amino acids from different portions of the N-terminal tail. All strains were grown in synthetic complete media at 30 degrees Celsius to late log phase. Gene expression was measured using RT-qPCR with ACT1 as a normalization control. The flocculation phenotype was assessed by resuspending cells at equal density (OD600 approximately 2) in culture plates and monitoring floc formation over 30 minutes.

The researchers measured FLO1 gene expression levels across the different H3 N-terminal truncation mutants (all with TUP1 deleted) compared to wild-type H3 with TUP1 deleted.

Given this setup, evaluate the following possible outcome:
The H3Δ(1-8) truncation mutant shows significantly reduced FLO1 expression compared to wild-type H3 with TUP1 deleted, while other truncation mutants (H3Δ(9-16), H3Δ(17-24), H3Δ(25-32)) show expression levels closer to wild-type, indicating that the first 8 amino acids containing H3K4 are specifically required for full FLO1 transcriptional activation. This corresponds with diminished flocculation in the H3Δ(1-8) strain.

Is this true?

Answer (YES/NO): NO